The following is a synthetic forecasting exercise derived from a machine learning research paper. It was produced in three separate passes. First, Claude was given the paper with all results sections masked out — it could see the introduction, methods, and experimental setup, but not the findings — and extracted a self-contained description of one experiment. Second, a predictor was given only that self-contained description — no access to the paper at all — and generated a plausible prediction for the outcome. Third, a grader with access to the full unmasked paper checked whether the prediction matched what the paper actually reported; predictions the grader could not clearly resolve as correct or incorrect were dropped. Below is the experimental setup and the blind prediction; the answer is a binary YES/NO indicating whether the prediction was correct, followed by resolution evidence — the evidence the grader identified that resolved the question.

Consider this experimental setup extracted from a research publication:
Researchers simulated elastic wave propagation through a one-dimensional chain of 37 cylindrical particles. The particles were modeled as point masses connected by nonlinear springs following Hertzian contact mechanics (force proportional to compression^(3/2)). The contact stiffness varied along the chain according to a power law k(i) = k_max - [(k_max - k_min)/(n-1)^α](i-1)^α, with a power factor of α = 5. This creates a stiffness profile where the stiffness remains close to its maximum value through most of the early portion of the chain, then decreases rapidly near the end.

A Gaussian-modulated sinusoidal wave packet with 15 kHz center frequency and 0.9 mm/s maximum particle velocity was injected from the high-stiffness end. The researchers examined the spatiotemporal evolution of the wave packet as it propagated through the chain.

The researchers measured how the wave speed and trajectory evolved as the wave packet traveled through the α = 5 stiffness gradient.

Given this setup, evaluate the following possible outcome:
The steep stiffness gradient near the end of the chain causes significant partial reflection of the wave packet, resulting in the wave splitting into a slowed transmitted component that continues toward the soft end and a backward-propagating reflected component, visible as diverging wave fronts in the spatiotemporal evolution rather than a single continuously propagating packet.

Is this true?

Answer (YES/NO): NO